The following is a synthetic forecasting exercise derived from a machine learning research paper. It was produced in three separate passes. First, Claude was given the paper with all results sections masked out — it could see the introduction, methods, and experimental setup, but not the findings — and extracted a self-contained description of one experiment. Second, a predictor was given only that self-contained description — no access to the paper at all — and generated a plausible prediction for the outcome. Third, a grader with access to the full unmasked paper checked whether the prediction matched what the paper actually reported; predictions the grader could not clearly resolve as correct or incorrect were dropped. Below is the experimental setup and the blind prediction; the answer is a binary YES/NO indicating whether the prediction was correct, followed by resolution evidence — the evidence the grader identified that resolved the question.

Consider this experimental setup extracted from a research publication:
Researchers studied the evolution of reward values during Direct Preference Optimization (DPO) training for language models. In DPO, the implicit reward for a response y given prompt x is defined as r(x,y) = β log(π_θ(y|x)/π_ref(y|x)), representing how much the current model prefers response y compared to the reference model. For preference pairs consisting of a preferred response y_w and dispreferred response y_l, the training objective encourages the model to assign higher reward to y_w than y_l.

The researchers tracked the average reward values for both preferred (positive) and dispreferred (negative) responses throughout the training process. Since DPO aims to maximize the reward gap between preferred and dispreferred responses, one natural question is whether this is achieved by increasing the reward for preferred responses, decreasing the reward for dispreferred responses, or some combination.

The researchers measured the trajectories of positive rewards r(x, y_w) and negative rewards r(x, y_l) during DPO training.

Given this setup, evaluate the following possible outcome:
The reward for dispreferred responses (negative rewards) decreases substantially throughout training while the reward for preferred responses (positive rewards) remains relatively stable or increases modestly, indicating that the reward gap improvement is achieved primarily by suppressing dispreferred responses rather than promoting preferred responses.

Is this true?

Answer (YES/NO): NO